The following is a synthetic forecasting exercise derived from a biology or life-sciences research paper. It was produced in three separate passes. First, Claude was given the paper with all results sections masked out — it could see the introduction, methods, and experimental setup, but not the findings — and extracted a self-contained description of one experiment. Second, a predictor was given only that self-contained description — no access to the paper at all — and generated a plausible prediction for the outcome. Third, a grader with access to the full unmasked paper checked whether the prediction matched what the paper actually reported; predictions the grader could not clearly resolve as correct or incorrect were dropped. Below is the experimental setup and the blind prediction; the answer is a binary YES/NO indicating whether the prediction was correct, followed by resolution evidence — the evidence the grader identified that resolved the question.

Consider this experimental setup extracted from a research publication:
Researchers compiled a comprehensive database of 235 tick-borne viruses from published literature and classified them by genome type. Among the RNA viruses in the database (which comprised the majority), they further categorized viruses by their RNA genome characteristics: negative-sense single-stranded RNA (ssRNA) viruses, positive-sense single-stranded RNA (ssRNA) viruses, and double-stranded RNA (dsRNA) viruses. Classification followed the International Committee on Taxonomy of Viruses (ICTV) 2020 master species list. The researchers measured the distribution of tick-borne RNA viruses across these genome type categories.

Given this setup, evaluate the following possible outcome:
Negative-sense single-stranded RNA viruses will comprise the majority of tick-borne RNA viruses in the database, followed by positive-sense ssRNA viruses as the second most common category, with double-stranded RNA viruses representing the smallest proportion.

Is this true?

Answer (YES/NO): YES